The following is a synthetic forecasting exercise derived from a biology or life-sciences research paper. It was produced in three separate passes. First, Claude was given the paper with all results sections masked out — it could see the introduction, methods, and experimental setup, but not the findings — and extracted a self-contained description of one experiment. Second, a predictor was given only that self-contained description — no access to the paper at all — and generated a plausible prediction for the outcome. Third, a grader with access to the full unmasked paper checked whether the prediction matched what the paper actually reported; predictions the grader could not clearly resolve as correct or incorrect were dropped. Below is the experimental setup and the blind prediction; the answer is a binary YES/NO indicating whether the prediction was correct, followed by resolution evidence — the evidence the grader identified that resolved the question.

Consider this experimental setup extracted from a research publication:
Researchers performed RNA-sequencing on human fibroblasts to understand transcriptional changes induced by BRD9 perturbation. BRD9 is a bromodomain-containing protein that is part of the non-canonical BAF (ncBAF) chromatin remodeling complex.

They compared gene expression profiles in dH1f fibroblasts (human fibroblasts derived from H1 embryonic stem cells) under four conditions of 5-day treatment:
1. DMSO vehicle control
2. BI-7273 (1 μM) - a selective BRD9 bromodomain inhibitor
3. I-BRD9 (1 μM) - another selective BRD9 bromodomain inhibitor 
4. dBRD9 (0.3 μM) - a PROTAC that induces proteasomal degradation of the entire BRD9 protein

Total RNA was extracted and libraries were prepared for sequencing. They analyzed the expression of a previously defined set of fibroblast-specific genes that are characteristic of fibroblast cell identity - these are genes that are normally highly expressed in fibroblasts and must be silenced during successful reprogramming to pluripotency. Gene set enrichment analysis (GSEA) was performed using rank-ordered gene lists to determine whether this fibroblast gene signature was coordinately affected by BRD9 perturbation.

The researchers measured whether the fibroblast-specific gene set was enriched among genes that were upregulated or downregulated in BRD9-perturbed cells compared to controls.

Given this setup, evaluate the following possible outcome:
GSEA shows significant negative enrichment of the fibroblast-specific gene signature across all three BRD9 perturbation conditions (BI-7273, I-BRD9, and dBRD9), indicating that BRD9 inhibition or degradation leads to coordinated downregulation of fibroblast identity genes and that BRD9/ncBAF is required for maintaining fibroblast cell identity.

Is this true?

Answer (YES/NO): YES